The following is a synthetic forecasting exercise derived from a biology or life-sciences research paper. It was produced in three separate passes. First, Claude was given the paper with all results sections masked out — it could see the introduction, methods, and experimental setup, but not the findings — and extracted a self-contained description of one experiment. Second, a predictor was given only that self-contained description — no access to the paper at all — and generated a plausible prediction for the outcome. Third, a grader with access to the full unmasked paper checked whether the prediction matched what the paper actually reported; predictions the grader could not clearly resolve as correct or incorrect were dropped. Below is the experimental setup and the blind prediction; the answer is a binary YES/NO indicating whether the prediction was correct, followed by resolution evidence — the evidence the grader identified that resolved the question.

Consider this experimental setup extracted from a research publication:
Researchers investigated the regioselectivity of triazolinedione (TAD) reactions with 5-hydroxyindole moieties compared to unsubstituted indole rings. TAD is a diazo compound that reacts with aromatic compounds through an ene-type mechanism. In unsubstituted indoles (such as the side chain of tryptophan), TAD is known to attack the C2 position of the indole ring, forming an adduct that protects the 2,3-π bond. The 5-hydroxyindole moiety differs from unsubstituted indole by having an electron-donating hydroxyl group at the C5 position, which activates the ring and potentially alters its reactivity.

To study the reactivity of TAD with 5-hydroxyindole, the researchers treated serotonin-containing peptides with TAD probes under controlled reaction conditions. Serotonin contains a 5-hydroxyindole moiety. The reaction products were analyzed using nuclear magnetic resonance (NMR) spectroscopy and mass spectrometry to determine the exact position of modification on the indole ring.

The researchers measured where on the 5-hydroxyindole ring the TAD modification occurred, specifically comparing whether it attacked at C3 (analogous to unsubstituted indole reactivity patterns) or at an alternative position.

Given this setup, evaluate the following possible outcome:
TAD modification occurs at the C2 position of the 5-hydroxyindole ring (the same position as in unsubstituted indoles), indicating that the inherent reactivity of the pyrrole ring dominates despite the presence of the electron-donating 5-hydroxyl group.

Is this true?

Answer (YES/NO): NO